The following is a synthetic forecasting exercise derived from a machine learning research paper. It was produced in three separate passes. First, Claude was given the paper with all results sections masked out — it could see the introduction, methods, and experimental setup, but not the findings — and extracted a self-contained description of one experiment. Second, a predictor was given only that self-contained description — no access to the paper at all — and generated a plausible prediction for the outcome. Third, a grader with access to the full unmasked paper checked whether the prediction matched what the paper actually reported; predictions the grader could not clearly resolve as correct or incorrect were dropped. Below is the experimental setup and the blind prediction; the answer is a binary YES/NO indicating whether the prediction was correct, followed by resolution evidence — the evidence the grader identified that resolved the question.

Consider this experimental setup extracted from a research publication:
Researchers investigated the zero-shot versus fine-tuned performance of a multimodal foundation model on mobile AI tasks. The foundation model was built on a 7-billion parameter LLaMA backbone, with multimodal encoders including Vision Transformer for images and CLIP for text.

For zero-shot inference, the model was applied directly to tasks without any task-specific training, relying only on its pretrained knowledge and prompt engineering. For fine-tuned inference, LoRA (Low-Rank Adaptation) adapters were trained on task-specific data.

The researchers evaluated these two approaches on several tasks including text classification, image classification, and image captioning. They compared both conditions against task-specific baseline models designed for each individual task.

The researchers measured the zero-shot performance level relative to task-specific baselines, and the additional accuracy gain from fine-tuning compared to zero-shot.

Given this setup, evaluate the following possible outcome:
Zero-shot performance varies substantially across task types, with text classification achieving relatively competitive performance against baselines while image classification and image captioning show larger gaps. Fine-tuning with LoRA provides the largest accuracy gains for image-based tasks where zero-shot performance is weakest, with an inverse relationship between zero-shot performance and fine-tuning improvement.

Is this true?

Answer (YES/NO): NO